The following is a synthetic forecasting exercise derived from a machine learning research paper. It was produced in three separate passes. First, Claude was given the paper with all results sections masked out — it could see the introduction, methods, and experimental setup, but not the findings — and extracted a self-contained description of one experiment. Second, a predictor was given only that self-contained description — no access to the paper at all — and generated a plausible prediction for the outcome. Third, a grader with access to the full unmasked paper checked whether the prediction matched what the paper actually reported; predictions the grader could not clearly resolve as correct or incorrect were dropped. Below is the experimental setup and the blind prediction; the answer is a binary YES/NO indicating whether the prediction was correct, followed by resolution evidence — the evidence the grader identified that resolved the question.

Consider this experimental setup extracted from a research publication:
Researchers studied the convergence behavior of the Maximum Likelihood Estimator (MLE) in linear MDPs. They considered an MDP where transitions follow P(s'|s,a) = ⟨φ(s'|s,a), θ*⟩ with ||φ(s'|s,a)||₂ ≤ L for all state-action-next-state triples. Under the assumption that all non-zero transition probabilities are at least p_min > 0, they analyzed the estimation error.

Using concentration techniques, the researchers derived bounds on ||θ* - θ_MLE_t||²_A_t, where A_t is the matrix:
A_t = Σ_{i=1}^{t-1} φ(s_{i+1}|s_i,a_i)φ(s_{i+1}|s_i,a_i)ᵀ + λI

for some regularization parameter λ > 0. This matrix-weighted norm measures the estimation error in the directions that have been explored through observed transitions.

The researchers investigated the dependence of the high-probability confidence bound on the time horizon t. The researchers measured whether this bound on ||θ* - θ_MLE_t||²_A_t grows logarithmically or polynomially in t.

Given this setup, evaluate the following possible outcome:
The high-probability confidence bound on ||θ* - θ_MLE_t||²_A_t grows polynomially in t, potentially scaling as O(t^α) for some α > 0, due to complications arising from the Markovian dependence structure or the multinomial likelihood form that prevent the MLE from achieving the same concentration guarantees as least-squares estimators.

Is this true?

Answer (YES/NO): NO